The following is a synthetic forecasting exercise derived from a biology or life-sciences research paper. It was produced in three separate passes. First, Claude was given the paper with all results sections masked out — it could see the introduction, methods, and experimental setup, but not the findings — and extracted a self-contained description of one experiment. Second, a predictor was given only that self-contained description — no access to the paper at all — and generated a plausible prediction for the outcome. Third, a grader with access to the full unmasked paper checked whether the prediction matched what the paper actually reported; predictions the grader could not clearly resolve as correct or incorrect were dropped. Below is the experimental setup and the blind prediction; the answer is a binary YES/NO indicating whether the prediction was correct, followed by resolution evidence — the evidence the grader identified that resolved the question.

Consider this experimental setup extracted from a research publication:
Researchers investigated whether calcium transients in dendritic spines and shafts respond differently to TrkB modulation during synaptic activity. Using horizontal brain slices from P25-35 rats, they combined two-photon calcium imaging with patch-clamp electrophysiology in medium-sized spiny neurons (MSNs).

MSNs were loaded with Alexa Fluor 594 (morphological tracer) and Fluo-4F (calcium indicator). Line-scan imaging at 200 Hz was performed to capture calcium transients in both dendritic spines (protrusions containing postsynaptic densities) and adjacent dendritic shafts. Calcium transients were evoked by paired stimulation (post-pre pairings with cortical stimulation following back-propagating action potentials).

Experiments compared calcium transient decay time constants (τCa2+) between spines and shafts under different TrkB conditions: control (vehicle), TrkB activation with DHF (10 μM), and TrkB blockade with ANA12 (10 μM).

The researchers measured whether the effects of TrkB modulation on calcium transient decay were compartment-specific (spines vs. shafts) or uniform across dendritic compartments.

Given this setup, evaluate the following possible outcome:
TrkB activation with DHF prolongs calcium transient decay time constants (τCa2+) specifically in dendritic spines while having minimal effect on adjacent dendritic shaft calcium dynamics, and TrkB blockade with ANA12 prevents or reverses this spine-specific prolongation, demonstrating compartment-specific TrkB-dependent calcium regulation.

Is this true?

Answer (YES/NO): YES